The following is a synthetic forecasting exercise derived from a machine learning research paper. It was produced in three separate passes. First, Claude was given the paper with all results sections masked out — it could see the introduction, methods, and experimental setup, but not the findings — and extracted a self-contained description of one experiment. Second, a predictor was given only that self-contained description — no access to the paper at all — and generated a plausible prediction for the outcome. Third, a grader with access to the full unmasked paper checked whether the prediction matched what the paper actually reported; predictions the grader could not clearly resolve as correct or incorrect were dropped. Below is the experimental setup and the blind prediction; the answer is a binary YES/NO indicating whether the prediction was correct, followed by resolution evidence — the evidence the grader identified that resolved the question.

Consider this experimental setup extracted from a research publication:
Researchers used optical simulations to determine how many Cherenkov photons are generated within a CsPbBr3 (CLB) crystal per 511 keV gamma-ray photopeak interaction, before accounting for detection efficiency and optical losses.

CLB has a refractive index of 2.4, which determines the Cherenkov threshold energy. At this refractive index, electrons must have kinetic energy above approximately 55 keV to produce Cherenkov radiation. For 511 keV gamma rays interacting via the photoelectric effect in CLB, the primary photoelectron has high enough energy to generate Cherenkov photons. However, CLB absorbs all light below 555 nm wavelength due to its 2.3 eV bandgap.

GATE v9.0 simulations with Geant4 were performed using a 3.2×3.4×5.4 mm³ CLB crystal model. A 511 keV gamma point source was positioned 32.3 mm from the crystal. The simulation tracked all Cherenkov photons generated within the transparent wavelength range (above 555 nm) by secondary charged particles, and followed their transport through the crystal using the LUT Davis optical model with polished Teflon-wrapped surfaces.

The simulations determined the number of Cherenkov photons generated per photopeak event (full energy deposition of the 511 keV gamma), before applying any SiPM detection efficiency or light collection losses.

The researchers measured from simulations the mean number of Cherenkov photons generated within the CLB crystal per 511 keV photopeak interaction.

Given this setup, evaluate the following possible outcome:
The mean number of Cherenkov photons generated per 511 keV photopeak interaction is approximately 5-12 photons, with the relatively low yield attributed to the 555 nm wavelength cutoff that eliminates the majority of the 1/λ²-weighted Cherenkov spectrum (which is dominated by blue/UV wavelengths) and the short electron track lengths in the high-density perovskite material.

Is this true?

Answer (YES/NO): YES